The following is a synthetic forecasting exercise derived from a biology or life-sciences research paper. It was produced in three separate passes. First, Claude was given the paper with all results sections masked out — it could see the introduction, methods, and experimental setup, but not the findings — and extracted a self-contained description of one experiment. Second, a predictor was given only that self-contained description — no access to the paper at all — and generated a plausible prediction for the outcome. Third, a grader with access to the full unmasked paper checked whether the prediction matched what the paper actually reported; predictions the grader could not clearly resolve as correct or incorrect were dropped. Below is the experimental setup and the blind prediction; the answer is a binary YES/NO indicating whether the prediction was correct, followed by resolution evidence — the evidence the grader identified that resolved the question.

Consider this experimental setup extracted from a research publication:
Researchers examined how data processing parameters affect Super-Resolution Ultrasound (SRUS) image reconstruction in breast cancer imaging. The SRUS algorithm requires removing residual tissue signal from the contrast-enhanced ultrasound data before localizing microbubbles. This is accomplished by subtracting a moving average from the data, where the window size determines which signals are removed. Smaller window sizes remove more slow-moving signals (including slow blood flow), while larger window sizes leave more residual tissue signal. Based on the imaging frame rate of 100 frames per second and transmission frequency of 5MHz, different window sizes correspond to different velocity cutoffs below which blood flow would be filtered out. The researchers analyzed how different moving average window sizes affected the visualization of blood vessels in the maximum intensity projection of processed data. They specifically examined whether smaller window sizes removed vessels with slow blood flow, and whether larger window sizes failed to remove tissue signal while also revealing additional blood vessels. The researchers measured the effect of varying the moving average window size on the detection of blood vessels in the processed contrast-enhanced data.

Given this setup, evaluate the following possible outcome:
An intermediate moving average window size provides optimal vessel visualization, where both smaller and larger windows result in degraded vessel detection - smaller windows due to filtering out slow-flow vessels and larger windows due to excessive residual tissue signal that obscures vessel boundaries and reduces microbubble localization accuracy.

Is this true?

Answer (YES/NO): NO